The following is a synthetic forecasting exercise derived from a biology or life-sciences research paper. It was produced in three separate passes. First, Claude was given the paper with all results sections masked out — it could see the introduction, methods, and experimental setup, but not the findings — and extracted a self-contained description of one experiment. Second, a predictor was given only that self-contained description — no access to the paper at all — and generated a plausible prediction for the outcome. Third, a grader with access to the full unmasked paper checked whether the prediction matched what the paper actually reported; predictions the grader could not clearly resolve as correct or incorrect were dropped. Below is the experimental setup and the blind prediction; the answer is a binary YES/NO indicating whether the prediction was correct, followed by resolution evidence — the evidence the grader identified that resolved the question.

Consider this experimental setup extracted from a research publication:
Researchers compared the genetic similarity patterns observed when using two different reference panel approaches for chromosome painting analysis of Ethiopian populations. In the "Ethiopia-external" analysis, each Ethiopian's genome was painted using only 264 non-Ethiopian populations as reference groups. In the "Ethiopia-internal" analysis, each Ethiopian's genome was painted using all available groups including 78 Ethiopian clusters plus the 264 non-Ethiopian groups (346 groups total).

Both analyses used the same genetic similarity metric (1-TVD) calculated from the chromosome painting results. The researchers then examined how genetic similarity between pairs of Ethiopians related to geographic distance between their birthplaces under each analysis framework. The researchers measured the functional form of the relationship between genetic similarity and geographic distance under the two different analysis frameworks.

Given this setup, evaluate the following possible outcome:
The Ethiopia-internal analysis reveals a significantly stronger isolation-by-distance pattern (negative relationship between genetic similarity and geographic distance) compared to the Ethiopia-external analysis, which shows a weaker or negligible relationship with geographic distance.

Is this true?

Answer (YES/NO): NO